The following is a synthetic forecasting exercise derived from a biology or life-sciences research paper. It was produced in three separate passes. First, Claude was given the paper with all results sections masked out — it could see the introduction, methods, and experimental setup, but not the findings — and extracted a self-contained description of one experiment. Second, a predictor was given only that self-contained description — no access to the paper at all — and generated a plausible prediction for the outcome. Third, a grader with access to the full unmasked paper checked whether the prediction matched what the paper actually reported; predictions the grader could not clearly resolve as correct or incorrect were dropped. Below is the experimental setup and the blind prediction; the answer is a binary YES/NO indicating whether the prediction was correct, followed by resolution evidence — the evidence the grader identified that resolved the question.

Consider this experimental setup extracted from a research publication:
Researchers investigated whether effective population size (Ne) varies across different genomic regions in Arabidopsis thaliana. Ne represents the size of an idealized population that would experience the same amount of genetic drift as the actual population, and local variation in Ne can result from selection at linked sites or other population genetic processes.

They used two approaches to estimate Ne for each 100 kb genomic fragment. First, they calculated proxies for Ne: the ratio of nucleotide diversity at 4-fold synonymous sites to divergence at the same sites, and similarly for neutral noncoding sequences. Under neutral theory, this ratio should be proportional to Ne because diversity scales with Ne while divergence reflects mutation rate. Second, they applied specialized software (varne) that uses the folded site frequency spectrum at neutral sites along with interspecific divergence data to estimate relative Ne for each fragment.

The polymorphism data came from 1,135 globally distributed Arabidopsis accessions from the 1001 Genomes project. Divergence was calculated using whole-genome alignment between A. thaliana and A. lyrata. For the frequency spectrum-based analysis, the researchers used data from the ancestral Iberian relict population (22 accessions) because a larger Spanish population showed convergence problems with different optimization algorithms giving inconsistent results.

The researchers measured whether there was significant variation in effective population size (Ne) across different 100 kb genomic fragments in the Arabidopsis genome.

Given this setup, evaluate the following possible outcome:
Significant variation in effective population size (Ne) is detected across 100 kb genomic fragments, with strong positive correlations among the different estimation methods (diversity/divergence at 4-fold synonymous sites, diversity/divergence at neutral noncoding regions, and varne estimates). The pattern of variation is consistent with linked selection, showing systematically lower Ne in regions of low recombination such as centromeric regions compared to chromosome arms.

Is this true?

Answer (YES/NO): NO